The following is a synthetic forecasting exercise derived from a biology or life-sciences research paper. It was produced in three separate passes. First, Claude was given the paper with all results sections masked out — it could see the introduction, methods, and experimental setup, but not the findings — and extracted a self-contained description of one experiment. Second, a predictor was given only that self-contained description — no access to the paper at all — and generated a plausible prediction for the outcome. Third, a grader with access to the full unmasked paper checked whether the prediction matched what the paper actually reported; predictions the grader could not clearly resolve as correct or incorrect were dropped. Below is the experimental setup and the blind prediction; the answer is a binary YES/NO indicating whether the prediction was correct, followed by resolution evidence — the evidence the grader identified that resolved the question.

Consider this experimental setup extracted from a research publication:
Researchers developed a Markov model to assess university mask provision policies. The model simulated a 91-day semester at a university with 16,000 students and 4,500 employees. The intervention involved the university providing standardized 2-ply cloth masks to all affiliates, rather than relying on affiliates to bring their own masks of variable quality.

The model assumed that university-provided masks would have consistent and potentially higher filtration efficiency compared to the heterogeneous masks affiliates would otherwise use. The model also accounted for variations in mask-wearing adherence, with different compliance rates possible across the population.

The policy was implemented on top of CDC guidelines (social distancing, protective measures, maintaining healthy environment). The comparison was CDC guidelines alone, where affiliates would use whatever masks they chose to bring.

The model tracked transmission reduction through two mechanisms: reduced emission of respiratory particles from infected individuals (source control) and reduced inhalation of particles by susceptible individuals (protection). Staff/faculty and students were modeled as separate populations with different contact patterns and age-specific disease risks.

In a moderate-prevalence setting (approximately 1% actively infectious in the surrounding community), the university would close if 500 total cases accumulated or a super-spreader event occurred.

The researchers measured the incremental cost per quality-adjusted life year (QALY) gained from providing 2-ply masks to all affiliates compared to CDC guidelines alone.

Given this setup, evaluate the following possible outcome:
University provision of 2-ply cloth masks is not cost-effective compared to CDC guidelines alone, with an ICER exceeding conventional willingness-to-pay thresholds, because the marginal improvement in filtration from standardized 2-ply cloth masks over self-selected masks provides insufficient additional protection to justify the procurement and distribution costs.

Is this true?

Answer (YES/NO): NO